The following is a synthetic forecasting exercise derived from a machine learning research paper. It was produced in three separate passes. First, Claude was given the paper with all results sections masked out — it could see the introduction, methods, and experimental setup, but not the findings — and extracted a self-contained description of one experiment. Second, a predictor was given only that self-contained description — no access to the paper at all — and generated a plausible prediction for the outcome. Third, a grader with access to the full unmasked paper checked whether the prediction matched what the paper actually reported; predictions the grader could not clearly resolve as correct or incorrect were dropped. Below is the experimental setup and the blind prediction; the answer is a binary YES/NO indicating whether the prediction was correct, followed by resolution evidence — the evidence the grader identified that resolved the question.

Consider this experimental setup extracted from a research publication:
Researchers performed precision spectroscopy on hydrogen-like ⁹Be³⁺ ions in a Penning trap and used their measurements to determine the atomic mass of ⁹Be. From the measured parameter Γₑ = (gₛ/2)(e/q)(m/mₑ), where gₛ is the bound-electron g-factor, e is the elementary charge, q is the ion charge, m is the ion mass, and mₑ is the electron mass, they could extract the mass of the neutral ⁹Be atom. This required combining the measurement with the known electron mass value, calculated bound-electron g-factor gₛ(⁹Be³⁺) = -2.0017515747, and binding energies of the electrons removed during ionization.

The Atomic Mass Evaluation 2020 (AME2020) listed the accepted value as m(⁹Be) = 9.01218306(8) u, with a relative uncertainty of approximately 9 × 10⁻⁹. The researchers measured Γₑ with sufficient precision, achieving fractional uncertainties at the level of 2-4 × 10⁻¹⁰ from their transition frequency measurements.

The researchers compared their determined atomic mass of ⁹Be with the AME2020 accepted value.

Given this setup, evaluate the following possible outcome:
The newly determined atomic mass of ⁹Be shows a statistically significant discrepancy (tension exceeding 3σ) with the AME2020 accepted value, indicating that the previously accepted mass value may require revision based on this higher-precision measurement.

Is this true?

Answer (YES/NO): NO